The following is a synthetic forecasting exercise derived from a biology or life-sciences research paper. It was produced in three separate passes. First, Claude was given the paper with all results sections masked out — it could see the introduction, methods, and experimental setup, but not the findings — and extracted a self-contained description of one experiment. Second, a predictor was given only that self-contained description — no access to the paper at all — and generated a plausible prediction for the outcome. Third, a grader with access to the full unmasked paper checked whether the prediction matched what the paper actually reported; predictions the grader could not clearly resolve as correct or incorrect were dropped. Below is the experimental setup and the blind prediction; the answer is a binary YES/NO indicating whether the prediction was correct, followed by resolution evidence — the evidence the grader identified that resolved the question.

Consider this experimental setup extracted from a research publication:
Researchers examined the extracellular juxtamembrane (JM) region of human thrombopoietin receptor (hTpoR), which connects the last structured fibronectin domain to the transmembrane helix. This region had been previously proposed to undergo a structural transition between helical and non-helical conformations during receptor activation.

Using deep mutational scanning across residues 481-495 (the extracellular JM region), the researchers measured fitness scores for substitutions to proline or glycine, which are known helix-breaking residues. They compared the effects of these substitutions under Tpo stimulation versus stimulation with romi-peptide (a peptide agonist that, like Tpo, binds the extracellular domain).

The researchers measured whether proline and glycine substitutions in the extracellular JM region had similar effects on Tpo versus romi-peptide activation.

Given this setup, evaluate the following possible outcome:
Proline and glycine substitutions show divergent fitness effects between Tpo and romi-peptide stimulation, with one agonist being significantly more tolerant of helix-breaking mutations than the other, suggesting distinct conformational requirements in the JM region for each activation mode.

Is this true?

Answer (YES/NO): YES